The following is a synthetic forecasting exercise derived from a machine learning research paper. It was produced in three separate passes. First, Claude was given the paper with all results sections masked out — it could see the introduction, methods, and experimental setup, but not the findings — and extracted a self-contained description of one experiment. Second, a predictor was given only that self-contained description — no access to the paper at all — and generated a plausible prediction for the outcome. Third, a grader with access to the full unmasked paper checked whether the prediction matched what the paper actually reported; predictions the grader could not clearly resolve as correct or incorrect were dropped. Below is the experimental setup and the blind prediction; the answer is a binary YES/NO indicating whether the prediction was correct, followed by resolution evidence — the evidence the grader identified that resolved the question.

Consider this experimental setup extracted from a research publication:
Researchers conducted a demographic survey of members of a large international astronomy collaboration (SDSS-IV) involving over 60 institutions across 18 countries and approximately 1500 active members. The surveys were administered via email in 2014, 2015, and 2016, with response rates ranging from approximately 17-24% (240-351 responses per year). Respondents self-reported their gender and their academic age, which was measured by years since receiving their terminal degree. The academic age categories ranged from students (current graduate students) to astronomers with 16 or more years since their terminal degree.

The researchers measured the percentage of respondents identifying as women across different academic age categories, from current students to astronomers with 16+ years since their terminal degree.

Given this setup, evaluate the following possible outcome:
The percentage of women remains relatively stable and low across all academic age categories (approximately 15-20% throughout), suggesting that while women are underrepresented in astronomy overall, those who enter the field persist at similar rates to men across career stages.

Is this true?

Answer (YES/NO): NO